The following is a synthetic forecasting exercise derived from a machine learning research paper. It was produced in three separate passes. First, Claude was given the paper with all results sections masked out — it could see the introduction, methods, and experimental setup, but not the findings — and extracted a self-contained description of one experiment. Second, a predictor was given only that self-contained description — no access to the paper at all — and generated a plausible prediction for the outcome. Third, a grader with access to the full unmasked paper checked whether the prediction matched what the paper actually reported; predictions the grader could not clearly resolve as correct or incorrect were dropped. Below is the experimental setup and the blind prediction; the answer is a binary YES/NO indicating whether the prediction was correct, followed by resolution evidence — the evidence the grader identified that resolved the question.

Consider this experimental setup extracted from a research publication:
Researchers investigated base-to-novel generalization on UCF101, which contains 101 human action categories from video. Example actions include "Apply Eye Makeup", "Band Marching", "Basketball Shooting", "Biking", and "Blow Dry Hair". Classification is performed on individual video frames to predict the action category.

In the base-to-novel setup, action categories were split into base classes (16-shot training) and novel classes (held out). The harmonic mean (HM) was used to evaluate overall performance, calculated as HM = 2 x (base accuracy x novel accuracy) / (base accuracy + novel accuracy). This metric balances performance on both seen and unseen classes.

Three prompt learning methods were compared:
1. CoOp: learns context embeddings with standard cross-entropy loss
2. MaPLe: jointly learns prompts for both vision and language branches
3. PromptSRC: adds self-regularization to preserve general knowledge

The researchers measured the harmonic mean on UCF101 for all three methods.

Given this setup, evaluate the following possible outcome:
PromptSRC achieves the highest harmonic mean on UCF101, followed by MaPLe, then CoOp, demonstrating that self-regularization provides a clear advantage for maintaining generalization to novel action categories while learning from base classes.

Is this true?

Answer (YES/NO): YES